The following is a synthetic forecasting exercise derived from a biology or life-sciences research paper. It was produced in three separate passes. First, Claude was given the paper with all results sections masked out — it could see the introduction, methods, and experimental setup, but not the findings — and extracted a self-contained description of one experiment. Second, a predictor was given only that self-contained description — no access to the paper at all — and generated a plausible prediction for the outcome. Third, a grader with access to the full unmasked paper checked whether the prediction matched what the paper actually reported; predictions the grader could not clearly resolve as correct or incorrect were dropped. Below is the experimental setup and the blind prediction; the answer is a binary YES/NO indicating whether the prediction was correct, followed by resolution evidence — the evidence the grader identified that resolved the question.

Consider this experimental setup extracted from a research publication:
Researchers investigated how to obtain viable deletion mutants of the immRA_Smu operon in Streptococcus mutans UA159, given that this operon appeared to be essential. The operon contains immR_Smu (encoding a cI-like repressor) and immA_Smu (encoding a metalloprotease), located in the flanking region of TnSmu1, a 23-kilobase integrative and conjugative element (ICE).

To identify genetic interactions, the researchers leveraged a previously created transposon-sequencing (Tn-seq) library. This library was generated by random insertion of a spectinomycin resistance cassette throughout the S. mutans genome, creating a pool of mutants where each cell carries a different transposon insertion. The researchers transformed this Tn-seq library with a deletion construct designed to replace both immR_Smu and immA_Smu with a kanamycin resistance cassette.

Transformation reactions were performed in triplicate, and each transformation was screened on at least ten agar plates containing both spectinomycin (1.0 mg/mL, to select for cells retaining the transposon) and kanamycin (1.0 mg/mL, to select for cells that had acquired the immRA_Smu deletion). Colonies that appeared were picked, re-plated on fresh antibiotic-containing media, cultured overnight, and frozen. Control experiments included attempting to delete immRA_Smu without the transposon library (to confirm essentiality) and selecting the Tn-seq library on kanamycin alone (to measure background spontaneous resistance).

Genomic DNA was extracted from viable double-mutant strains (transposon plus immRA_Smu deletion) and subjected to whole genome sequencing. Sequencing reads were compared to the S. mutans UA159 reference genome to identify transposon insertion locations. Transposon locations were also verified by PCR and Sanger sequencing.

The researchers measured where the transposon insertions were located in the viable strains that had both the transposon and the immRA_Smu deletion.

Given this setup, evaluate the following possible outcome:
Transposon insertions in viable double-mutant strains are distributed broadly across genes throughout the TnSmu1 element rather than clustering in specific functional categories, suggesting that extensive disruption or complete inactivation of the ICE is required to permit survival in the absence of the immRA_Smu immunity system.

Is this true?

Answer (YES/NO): NO